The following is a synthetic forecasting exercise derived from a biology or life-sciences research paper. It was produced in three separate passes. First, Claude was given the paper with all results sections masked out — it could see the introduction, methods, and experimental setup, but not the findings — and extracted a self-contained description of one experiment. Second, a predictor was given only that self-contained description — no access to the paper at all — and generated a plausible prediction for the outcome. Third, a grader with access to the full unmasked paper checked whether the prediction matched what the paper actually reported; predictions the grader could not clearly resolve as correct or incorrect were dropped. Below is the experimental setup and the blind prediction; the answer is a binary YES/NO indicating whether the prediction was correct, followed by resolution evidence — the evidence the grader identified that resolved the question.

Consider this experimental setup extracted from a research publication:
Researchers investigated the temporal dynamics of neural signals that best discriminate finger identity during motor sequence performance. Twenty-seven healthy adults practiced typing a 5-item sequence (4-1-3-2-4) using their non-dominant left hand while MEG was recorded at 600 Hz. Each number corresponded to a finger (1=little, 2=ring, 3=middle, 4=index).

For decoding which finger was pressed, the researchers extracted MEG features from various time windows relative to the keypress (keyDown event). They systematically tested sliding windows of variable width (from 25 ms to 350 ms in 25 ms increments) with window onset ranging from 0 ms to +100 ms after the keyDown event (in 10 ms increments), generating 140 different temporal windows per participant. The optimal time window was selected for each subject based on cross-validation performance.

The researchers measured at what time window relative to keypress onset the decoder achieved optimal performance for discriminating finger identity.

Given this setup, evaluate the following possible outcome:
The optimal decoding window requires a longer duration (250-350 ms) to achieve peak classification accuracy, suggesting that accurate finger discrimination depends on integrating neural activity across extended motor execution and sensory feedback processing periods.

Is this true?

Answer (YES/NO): NO